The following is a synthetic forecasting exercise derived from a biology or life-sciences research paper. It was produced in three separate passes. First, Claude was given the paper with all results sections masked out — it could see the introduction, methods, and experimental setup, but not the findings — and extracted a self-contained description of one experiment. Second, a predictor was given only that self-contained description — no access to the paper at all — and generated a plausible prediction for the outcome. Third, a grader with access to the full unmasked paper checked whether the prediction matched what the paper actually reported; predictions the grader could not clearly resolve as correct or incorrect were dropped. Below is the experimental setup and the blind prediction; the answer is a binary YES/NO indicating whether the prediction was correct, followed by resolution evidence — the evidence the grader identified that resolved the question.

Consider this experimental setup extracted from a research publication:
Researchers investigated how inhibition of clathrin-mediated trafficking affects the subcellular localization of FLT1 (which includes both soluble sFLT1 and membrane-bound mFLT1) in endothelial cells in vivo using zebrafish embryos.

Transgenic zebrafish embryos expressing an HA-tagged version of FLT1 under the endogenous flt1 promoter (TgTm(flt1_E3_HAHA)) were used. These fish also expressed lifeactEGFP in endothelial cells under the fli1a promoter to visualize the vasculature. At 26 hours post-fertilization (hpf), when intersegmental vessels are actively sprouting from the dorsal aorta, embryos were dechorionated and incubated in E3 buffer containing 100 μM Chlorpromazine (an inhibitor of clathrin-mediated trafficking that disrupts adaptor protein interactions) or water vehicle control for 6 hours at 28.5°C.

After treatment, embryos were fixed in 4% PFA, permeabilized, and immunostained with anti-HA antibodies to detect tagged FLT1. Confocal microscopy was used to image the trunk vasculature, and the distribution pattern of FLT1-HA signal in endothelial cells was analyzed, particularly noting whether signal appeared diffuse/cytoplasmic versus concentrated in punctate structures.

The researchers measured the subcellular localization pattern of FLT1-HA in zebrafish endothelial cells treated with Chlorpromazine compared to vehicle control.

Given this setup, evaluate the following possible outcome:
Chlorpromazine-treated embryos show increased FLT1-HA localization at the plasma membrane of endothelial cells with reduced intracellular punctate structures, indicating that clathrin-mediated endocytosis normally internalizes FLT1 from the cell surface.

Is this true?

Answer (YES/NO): NO